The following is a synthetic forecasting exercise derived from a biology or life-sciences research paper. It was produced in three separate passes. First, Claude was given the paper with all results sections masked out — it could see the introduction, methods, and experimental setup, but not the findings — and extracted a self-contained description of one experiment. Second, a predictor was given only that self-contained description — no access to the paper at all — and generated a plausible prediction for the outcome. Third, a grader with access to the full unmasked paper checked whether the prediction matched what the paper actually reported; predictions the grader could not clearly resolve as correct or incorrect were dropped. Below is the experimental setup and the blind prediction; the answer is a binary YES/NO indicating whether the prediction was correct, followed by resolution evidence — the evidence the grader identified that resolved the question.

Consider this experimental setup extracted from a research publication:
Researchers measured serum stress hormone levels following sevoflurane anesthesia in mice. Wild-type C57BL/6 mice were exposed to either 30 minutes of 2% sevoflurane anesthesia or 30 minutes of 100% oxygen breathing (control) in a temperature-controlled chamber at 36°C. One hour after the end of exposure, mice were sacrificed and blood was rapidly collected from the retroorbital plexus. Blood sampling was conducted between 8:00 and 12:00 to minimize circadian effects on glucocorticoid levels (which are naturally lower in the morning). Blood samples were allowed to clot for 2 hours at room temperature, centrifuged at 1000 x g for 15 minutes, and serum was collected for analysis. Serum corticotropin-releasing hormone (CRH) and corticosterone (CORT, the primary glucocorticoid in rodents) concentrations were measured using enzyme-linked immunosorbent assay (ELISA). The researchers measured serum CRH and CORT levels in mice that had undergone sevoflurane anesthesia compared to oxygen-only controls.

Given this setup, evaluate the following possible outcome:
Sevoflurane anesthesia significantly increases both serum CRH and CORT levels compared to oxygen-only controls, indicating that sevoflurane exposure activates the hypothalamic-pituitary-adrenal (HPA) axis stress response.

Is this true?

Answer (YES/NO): YES